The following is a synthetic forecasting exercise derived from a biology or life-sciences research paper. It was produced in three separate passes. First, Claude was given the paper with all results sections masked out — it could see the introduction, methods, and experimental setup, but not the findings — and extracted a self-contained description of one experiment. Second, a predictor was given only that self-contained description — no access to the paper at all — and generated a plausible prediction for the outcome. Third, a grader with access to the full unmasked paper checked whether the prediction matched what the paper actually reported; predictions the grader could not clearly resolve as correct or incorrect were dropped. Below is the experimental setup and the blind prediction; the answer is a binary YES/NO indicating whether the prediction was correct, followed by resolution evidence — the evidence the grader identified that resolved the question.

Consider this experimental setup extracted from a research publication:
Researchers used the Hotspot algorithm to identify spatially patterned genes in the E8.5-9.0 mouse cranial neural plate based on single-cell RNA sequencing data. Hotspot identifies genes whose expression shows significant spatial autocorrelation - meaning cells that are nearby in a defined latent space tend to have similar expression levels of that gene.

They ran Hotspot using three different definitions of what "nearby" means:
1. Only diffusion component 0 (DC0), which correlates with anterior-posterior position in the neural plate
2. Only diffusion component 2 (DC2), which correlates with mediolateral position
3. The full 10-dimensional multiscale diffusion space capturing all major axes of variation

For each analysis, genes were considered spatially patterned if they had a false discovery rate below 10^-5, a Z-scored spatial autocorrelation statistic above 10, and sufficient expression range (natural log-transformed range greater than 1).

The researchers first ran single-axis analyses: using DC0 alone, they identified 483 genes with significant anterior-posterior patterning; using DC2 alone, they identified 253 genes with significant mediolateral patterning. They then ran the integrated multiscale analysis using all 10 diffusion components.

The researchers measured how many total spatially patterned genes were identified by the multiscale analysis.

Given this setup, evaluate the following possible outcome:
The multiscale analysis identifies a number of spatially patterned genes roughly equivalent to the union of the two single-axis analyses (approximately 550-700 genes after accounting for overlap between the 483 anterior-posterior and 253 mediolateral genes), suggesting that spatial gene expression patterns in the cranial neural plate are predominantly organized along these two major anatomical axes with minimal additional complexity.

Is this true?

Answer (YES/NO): NO